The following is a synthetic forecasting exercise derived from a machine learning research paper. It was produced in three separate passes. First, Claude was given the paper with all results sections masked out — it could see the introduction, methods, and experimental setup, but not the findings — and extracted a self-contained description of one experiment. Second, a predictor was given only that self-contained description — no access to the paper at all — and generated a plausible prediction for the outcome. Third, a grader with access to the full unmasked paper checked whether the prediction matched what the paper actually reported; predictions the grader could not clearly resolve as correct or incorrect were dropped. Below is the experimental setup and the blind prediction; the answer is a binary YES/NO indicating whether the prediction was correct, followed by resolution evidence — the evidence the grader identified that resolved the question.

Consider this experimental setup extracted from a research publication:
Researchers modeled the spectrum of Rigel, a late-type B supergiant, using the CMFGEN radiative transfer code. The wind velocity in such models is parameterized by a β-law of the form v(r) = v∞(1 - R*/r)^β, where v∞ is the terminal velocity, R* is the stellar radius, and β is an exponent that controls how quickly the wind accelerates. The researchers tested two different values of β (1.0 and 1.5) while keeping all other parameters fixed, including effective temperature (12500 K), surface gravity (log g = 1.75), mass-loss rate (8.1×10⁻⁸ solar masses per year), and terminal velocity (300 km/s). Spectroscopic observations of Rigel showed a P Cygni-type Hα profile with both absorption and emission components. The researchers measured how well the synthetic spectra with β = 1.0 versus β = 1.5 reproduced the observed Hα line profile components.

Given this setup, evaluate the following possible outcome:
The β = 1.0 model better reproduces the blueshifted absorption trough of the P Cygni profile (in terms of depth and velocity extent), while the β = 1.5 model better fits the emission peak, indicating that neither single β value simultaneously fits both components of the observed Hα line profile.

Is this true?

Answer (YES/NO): NO